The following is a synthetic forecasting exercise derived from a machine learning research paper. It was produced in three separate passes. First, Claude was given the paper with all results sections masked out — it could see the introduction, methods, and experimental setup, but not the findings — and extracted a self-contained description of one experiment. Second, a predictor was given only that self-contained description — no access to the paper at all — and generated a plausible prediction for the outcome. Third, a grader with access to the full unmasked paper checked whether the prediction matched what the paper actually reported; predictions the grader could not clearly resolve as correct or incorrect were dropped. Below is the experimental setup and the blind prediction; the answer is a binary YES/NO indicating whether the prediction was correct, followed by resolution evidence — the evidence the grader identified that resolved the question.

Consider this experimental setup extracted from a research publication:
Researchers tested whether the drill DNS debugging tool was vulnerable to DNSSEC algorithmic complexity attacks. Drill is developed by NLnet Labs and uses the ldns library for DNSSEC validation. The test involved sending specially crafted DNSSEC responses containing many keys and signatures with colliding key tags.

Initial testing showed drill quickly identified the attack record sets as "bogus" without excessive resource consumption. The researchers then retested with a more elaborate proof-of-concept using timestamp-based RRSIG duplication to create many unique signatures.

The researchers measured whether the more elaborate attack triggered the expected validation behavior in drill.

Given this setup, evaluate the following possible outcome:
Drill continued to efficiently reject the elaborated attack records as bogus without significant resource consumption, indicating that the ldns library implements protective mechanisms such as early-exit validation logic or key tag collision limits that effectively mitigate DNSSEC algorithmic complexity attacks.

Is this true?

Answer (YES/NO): NO